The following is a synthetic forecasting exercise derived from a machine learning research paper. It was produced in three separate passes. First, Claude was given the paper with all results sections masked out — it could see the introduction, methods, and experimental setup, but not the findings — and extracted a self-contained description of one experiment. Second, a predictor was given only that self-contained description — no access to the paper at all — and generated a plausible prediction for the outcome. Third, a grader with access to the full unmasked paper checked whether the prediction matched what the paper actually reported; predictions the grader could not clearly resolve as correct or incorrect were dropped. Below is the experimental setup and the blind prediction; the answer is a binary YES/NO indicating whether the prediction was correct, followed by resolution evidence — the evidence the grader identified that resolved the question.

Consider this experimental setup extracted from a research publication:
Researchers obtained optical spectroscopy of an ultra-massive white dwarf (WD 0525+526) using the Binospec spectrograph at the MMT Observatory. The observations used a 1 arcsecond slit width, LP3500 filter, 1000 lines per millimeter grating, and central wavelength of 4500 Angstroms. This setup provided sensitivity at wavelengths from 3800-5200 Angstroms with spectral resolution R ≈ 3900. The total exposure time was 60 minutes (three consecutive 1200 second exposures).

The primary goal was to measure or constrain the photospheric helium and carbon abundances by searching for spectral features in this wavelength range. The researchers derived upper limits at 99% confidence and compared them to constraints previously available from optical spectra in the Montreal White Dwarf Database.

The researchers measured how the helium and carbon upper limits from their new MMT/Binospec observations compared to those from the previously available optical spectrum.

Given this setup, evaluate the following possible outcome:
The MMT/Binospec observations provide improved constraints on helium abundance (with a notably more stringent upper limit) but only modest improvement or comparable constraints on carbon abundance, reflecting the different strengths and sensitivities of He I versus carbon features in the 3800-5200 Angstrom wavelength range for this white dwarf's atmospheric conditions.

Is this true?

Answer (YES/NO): NO